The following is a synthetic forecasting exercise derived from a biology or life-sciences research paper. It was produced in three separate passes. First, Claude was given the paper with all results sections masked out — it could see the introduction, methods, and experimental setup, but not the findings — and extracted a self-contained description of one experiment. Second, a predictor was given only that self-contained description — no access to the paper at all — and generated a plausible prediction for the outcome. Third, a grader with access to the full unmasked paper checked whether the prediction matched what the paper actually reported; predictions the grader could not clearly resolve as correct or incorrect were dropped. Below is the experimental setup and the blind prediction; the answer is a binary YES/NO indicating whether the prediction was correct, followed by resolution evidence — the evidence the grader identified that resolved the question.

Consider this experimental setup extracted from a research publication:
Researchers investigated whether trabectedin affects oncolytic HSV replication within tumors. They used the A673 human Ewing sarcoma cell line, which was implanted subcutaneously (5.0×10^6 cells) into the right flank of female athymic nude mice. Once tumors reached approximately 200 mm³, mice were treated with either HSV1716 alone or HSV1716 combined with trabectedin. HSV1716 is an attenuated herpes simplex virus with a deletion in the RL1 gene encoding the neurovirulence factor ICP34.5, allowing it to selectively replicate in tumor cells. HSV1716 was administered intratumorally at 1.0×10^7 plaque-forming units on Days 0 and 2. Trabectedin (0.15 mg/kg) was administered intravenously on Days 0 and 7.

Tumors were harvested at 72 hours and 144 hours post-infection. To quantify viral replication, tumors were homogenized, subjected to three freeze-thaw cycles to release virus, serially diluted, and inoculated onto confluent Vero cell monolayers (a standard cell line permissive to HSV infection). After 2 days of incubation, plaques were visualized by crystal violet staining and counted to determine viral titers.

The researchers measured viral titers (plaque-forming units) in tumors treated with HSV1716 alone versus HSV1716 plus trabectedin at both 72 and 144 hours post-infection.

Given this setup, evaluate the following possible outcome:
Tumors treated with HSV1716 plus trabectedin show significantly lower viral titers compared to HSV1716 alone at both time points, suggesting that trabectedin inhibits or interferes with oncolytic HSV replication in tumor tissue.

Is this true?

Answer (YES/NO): NO